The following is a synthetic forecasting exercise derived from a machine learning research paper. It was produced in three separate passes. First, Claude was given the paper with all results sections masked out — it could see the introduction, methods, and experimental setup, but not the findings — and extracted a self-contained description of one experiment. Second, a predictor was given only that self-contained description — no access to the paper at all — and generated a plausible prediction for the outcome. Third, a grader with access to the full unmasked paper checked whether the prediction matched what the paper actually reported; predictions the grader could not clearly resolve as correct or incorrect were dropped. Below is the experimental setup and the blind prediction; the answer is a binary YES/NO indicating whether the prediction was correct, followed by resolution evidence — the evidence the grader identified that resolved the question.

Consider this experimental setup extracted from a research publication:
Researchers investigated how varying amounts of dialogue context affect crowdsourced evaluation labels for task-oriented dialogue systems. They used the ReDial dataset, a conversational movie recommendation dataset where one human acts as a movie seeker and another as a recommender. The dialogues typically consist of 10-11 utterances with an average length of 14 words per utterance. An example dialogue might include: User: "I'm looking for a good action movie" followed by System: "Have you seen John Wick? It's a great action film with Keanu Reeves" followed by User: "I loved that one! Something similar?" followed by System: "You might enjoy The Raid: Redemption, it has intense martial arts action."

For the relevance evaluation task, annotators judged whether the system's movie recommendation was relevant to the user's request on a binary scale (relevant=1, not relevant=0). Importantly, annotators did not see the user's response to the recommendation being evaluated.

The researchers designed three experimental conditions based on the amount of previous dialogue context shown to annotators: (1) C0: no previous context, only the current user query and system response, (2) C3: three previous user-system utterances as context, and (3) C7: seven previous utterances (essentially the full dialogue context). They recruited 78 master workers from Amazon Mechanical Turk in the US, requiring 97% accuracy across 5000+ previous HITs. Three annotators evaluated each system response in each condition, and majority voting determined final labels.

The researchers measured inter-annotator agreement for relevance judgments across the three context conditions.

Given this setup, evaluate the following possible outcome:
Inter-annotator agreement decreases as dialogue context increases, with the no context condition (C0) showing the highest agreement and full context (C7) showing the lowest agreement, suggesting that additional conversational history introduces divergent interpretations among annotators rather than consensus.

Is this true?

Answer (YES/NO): NO